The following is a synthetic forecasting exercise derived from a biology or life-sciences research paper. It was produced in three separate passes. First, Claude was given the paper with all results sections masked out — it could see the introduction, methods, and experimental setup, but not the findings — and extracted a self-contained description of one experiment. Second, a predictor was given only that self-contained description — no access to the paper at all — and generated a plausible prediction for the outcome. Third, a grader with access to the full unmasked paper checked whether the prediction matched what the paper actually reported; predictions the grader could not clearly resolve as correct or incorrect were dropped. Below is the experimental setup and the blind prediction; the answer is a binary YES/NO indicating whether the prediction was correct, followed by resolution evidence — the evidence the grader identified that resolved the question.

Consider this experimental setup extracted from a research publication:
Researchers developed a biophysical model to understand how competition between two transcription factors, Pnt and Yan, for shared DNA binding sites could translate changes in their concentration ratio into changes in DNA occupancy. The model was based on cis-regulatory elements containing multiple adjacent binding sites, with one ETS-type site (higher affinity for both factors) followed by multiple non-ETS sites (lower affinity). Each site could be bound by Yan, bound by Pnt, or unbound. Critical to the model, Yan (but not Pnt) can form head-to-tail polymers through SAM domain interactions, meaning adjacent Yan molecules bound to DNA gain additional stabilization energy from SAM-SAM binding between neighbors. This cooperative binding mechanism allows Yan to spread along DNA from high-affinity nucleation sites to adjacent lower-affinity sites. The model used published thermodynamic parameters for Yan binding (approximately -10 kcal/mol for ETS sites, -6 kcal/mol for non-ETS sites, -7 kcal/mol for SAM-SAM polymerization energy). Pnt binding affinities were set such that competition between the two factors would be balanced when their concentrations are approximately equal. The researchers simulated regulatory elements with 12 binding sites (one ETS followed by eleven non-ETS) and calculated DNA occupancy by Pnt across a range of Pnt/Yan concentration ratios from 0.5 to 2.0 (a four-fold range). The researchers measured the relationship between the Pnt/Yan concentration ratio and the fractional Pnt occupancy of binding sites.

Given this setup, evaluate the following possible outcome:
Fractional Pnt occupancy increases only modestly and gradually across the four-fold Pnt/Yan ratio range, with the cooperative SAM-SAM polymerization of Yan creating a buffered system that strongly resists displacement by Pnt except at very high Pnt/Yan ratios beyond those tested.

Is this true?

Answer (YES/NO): NO